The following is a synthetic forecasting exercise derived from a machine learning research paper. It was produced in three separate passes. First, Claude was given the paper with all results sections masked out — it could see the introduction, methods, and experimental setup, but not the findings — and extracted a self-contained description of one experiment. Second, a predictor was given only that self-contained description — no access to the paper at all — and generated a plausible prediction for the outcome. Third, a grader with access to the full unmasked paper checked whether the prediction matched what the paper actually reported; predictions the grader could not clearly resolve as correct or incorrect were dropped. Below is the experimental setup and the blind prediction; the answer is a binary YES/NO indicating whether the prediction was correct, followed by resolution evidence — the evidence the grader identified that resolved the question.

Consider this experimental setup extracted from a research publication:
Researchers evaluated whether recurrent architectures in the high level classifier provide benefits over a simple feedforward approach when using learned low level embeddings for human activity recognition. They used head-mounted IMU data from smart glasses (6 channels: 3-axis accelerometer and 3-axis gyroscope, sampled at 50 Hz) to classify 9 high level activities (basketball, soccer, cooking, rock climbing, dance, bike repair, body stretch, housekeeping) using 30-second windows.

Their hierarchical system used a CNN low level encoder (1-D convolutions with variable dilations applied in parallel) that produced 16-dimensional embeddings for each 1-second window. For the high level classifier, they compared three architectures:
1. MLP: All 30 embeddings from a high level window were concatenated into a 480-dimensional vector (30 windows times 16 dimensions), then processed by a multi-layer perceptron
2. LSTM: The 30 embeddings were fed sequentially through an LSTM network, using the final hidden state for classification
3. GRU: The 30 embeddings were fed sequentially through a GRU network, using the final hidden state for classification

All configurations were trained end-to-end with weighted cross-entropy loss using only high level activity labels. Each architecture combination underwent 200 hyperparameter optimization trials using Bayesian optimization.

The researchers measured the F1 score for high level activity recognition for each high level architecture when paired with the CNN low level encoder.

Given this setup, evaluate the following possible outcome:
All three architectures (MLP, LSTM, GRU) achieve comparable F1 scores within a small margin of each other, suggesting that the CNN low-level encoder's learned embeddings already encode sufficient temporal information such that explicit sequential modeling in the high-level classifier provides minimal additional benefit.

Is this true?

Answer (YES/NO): NO